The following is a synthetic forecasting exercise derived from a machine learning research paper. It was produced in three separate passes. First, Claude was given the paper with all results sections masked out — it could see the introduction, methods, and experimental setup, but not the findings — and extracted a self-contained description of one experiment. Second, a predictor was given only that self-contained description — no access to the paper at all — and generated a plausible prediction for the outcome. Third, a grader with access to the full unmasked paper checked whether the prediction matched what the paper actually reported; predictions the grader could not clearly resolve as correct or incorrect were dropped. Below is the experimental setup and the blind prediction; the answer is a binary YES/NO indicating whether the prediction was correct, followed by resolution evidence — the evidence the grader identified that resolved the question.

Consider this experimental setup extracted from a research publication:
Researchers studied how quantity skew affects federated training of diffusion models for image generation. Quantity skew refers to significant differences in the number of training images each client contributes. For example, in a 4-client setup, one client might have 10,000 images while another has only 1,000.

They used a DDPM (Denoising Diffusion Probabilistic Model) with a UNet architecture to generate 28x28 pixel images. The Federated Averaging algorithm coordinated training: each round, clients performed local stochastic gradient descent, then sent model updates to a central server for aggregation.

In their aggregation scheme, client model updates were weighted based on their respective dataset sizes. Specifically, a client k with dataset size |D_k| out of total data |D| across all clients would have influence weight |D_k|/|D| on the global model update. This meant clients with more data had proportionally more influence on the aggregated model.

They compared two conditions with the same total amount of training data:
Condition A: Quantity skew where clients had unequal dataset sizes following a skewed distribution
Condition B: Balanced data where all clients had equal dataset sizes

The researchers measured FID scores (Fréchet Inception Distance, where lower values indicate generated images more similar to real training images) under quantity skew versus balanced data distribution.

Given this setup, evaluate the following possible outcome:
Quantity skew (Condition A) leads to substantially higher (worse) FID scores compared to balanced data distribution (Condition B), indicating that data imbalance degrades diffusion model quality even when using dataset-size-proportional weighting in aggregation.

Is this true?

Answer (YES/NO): NO